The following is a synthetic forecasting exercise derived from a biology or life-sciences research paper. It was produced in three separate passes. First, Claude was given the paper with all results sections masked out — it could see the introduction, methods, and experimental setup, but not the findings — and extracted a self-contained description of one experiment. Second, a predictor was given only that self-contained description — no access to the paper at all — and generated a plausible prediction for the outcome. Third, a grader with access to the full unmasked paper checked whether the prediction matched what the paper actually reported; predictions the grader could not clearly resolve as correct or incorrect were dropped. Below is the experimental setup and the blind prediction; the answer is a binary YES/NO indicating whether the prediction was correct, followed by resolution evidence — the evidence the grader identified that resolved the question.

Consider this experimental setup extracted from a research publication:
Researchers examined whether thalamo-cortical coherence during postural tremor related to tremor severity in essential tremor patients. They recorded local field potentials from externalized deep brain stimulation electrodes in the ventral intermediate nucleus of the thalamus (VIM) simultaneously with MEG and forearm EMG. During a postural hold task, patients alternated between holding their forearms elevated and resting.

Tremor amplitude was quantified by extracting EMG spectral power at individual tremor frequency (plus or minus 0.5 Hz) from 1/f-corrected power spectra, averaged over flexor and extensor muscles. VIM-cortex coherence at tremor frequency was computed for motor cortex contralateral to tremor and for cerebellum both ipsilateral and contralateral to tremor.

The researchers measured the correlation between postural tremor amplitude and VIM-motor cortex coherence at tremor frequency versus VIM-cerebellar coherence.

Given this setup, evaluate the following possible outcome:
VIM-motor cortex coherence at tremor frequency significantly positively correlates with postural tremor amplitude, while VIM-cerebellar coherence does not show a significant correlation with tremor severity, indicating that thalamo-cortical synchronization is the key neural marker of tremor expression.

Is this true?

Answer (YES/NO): YES